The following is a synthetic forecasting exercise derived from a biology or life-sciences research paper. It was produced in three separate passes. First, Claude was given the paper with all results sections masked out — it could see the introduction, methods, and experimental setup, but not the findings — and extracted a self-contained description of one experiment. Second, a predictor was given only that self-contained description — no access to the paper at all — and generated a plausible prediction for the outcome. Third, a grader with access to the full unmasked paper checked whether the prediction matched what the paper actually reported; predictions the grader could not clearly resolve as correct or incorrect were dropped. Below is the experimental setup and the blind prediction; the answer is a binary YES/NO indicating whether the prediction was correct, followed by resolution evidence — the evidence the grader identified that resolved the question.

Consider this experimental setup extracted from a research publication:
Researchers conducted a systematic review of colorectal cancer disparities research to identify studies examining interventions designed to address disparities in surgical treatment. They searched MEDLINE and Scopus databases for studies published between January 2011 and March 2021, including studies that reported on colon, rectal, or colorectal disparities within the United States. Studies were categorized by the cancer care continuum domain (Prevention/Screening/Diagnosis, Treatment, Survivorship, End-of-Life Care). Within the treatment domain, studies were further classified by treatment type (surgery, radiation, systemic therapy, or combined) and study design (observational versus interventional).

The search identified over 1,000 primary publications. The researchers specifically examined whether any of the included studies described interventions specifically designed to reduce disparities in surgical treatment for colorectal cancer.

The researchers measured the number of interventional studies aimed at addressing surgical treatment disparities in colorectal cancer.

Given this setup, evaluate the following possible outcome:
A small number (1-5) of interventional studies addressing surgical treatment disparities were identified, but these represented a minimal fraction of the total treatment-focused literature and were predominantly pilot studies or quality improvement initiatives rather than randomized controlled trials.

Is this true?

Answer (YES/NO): NO